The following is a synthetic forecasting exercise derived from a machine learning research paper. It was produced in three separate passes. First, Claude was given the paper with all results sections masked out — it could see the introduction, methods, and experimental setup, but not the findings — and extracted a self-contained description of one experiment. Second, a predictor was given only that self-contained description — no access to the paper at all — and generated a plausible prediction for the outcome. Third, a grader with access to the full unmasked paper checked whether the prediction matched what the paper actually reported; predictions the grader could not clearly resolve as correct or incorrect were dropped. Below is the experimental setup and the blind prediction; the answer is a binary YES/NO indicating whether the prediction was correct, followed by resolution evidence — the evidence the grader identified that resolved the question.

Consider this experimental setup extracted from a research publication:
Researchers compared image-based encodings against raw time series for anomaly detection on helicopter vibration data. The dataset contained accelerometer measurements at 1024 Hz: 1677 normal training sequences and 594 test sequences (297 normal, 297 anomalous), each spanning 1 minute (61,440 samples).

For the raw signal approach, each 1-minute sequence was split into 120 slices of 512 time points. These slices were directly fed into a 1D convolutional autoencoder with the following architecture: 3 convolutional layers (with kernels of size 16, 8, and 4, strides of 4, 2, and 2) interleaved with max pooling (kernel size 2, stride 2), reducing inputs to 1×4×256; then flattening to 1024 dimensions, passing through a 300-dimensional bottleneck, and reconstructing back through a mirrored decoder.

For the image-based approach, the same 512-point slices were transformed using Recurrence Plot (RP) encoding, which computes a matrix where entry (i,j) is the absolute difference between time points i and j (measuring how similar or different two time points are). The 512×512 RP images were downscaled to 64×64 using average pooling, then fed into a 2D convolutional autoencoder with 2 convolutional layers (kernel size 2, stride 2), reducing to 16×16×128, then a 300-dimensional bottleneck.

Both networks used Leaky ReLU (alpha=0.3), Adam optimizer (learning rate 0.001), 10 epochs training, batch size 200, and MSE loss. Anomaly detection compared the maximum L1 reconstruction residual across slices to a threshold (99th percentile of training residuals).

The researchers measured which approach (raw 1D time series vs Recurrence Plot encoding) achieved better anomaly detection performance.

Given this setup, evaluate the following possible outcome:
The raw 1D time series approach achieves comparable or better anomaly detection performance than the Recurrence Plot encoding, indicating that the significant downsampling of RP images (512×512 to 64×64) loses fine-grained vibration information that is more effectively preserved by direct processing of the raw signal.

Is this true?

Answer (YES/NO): YES